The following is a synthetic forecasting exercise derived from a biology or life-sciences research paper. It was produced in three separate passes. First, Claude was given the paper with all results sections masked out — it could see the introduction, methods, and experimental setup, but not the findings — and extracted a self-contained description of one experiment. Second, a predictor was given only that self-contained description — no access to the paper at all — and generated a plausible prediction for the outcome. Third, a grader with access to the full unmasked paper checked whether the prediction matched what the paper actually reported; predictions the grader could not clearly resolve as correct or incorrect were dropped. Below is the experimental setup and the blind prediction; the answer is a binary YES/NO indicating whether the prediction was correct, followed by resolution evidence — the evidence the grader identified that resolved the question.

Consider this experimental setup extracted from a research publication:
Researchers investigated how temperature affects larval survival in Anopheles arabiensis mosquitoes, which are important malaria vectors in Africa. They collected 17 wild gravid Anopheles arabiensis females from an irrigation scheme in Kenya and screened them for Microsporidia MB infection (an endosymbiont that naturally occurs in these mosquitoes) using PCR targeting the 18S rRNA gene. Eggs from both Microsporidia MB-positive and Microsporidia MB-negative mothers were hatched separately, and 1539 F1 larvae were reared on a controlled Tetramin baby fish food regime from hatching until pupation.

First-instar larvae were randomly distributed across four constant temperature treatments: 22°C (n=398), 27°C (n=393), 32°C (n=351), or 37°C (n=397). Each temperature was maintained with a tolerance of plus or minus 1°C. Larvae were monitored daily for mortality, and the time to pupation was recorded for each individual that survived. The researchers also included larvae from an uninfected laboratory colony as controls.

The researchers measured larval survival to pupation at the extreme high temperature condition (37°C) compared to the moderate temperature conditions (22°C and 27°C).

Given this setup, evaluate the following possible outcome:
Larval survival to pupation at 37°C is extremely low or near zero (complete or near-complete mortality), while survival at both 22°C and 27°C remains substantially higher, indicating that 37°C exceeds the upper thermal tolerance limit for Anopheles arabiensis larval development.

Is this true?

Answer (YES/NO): NO